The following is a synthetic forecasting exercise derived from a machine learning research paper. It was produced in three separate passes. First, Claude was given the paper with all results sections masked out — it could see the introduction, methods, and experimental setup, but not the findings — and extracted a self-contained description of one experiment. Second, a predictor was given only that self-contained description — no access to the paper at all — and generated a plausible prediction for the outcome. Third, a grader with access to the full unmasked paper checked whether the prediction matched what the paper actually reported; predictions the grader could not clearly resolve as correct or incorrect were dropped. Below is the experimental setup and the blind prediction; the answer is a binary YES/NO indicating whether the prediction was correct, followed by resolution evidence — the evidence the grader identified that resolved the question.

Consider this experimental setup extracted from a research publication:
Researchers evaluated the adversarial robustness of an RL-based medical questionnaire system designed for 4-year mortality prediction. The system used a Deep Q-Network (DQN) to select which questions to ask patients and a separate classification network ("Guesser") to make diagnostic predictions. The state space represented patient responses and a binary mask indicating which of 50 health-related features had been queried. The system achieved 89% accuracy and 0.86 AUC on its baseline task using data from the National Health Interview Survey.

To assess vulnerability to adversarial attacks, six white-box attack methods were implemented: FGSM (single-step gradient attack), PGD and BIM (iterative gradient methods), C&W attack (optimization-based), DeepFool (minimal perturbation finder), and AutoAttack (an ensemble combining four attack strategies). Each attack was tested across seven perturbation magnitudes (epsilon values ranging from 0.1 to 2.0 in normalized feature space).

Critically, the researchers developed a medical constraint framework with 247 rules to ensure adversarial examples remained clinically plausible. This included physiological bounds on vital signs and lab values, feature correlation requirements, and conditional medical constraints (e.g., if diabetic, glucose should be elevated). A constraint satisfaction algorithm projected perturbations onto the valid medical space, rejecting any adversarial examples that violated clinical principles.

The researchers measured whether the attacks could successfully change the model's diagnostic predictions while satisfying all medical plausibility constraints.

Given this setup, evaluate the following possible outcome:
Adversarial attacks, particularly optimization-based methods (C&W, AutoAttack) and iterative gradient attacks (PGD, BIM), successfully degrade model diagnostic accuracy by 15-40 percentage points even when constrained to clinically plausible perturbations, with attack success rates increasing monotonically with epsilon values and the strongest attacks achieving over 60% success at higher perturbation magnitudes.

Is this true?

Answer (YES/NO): NO